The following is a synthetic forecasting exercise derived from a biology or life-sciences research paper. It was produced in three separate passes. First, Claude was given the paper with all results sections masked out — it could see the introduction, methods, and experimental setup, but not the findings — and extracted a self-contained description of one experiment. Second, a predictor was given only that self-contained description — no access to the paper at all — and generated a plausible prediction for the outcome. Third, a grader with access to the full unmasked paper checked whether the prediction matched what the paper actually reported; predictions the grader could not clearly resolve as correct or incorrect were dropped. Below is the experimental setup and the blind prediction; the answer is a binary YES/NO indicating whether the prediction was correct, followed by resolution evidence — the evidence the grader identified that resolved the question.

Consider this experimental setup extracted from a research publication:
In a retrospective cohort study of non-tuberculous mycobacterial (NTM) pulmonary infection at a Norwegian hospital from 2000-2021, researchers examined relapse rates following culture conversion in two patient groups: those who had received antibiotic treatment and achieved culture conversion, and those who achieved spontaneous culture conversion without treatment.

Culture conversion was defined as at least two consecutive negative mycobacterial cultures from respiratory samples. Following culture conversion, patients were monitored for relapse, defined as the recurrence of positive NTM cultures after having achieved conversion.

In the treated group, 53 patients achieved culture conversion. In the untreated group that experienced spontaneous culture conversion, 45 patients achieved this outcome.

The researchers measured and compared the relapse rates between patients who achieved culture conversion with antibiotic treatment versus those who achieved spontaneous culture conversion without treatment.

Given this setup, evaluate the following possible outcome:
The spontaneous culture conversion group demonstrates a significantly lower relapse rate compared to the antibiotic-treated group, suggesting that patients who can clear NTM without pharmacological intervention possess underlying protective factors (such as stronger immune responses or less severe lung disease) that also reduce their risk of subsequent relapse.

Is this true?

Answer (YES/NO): YES